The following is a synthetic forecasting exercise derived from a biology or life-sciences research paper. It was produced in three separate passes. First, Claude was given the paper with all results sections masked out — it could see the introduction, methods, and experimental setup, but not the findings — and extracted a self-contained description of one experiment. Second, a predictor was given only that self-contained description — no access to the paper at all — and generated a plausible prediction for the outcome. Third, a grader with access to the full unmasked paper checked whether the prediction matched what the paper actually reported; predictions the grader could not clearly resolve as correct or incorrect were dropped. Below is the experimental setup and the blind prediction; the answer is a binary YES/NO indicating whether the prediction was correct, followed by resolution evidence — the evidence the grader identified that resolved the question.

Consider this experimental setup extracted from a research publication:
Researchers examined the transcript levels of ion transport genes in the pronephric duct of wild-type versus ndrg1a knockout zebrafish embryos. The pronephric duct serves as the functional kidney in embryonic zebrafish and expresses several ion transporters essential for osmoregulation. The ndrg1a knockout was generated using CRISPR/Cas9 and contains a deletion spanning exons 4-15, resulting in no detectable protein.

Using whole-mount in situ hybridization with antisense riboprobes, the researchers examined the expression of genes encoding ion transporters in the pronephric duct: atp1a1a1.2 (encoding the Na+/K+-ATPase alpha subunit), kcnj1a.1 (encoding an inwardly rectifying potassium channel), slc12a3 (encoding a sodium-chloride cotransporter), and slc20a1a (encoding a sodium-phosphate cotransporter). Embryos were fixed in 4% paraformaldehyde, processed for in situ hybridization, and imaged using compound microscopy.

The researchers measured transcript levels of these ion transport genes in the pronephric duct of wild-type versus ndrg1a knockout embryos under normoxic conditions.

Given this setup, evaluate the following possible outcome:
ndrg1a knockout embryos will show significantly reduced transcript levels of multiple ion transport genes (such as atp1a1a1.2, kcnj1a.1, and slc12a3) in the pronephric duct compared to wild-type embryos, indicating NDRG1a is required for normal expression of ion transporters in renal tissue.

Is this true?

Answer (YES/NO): NO